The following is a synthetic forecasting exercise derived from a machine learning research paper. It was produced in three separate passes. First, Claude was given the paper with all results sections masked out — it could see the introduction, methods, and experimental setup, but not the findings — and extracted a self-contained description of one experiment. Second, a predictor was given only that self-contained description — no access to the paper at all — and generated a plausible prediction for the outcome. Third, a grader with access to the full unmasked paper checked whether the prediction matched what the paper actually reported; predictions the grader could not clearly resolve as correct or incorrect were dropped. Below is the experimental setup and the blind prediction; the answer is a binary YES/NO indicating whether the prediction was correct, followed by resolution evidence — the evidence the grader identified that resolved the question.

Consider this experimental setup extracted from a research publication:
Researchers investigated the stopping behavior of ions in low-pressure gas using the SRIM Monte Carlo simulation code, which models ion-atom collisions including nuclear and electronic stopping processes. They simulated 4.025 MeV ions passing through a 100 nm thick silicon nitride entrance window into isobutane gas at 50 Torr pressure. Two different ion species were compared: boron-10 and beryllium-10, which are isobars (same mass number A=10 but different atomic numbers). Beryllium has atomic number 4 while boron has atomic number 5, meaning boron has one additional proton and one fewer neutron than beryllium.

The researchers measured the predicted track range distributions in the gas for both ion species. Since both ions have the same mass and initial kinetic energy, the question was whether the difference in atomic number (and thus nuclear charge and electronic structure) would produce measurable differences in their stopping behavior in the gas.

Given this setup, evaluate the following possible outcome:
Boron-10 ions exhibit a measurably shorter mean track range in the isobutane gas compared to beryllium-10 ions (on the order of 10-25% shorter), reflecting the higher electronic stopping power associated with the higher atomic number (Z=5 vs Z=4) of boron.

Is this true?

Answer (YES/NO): NO